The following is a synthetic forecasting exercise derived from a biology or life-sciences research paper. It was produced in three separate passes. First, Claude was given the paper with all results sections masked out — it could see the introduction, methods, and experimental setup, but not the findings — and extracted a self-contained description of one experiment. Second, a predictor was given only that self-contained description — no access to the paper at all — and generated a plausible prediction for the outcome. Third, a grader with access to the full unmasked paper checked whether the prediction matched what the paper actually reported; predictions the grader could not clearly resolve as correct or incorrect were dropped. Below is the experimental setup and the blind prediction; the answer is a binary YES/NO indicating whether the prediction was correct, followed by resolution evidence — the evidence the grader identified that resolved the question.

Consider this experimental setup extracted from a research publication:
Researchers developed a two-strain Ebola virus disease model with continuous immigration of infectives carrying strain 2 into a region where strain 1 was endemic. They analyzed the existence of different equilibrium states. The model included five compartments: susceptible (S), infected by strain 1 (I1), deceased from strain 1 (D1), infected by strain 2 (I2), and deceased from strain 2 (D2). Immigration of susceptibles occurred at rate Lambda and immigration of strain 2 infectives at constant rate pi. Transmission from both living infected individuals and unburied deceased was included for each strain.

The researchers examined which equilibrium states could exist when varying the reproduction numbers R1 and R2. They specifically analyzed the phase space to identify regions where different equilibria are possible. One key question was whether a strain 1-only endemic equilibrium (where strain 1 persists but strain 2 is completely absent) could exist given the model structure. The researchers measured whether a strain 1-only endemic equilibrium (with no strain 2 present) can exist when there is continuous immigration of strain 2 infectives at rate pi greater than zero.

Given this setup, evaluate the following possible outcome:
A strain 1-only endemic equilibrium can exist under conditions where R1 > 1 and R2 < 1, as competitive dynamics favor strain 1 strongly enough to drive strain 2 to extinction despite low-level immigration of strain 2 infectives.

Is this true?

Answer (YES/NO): NO